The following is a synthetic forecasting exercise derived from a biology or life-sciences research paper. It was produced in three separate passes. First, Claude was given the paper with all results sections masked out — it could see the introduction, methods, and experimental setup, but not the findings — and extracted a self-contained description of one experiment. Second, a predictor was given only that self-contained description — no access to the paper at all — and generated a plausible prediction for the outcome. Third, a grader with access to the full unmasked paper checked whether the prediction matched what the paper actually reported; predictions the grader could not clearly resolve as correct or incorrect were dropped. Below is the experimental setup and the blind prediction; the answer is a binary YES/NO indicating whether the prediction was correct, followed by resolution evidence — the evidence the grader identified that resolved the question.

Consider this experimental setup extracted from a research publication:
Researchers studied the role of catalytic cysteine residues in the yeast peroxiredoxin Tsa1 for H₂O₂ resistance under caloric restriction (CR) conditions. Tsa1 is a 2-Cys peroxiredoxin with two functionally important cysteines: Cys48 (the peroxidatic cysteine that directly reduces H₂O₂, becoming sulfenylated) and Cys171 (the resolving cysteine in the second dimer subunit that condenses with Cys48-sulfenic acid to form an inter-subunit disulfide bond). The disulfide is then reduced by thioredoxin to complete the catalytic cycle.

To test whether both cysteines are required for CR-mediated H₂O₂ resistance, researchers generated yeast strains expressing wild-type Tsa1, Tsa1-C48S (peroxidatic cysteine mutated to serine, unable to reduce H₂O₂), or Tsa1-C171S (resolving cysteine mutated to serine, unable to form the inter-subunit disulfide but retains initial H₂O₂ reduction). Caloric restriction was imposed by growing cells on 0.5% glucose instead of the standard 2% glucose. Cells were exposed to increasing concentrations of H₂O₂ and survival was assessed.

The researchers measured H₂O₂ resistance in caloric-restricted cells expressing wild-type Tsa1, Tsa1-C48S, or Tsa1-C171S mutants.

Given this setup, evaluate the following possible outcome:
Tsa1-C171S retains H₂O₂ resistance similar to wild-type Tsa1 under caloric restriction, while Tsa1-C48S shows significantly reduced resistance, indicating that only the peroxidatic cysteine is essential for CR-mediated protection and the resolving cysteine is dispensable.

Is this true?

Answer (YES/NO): NO